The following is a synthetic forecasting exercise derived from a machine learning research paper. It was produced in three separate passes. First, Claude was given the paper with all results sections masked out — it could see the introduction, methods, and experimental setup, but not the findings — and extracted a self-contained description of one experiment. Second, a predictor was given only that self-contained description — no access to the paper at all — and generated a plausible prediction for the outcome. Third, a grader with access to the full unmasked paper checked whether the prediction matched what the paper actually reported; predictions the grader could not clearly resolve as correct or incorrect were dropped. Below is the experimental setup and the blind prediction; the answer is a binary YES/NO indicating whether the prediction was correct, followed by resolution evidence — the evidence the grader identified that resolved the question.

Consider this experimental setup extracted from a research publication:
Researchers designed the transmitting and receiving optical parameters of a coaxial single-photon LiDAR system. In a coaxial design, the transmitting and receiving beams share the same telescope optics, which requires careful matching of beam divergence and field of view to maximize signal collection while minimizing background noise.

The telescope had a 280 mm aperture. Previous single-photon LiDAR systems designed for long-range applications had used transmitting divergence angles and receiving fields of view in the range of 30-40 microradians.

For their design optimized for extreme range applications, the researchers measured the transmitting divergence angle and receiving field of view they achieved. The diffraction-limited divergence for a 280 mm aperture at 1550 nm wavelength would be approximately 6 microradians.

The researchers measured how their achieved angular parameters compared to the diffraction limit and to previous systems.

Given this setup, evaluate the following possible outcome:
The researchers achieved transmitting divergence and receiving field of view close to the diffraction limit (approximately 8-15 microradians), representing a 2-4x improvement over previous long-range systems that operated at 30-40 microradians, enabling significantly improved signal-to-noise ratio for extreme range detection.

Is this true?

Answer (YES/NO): NO